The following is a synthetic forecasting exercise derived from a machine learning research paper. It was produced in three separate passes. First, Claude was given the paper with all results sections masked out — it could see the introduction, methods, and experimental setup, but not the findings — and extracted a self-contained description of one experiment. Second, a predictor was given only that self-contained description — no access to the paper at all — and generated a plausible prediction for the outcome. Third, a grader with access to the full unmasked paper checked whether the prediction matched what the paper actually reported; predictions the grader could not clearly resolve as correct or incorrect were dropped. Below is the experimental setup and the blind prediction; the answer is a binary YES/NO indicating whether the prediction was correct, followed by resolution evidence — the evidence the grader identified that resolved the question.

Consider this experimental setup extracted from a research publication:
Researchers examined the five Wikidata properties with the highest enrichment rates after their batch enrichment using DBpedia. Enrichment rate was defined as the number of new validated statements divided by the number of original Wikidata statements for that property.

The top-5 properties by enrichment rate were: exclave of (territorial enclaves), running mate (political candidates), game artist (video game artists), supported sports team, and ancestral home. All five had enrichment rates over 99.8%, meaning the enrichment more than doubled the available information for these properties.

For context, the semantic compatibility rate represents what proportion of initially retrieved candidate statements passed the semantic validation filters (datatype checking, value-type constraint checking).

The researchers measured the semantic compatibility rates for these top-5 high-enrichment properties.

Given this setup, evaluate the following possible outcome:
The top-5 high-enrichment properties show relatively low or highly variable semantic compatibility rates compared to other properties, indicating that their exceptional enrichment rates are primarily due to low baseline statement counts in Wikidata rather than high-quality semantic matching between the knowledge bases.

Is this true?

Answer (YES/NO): NO